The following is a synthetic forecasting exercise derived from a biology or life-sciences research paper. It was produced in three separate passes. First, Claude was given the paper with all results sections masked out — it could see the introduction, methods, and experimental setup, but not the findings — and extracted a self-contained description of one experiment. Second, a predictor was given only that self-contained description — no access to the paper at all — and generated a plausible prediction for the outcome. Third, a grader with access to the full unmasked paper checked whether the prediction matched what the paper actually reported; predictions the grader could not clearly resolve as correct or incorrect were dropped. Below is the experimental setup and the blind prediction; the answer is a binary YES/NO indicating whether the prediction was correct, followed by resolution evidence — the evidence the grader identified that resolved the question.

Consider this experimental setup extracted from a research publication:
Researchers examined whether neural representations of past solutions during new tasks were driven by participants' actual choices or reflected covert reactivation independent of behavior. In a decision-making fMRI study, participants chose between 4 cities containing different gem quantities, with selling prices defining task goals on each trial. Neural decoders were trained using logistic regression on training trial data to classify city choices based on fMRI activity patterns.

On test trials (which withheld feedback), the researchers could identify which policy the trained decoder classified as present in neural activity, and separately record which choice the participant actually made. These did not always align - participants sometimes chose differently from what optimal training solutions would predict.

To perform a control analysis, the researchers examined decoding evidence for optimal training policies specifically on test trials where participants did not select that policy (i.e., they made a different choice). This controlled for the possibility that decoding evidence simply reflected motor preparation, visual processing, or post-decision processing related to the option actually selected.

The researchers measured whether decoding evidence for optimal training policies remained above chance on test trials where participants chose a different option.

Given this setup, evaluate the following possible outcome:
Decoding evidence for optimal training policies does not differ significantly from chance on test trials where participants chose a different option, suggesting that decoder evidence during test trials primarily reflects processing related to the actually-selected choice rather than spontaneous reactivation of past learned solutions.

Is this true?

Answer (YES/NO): NO